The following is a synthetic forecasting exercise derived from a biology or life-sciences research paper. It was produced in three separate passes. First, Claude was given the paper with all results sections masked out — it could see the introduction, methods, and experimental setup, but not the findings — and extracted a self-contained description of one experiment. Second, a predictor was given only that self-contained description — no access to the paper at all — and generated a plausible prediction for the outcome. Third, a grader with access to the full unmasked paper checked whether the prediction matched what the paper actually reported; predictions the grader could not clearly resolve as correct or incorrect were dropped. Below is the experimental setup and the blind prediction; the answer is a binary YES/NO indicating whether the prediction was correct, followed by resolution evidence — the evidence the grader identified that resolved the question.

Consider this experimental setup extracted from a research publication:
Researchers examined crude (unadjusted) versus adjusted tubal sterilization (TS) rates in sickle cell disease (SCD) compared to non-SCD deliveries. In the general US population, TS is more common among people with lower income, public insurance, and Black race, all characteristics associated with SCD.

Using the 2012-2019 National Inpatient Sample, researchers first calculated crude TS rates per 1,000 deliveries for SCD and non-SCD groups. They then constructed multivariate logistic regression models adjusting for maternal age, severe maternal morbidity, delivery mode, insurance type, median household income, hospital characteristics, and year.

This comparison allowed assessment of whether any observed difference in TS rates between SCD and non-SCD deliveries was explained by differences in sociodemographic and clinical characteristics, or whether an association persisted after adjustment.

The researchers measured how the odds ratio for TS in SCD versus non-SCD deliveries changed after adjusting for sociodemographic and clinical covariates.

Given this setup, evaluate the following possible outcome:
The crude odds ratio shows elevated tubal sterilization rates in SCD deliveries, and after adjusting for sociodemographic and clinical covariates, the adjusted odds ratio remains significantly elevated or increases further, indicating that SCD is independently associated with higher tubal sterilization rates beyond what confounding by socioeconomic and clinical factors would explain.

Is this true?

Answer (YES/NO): YES